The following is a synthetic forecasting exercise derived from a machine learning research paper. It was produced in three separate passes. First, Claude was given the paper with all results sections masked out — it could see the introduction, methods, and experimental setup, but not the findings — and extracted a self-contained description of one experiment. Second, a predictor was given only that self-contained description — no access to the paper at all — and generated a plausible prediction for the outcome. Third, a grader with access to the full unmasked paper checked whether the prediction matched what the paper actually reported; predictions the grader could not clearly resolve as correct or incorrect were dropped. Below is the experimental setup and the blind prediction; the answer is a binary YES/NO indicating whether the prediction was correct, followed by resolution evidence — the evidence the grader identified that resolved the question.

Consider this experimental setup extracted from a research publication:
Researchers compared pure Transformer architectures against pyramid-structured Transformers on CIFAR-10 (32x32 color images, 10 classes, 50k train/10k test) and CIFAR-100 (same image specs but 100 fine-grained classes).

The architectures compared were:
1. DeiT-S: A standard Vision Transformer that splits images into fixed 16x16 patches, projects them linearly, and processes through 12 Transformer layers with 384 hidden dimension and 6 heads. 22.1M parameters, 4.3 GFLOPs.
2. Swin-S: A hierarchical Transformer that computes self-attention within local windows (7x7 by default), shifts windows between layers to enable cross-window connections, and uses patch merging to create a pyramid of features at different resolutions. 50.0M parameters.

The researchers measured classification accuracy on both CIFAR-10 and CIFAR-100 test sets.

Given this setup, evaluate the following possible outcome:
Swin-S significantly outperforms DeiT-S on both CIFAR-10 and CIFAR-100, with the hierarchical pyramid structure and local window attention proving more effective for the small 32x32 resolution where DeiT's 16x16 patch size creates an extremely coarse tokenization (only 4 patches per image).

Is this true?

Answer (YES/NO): NO